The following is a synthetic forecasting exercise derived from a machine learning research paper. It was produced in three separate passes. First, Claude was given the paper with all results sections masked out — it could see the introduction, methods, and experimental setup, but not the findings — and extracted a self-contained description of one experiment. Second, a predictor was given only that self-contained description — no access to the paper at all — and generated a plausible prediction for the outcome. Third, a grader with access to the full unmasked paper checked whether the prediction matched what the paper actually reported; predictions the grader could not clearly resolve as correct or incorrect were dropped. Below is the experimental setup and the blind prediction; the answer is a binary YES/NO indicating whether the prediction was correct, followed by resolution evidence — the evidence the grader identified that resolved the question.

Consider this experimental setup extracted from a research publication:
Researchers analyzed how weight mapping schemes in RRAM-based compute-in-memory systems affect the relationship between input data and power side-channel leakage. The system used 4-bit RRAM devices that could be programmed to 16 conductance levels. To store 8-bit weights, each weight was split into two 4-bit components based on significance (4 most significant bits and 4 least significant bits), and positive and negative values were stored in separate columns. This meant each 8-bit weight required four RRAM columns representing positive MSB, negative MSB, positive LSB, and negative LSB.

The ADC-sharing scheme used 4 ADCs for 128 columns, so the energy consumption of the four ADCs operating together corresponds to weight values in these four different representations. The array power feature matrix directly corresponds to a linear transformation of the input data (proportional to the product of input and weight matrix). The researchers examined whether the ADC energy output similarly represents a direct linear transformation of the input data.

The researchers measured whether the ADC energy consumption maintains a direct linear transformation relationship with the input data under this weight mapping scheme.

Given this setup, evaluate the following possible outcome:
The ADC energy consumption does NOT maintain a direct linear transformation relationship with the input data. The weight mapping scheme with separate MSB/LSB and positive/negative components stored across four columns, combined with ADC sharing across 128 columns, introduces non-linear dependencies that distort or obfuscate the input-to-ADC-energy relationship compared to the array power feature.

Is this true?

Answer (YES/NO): YES